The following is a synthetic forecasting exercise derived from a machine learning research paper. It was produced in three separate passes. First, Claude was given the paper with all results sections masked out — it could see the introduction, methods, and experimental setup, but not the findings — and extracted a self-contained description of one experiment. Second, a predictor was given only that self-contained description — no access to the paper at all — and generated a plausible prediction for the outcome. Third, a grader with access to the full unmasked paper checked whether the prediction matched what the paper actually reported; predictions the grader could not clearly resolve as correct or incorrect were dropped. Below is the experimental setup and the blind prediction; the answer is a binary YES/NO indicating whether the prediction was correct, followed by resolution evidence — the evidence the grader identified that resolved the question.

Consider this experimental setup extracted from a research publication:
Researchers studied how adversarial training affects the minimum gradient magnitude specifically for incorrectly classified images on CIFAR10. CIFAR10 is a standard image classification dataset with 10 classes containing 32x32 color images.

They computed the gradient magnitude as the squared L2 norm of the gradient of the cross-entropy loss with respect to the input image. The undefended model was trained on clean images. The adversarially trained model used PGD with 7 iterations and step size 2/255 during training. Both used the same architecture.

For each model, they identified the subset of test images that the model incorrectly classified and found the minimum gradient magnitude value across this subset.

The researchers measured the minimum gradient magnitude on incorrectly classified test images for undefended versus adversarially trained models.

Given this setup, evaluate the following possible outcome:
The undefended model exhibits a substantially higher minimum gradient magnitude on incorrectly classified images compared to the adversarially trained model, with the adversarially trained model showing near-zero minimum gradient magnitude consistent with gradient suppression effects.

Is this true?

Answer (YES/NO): YES